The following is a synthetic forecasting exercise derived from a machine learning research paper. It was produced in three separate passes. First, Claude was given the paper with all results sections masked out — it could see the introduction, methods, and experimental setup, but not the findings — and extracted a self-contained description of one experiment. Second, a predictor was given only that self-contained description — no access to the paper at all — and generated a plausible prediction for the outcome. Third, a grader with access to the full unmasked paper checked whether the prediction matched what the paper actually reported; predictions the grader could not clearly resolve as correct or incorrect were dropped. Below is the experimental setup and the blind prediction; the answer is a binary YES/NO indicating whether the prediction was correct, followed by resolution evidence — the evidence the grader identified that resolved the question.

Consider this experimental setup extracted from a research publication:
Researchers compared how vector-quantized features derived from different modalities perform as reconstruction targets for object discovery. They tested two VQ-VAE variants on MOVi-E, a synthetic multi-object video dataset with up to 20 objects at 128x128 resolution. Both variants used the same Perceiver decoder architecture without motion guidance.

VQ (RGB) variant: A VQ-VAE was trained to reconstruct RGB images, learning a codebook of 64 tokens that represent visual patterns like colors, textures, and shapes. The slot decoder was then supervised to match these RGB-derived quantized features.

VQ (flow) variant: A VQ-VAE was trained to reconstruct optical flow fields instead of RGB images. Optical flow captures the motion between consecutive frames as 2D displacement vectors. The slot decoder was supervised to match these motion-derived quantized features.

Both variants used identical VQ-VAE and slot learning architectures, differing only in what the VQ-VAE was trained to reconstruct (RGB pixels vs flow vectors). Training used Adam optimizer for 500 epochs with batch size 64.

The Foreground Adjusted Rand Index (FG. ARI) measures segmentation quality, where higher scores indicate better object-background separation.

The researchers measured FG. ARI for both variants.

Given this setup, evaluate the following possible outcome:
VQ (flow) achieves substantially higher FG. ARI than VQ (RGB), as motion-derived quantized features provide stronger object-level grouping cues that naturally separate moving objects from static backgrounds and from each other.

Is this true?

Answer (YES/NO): NO